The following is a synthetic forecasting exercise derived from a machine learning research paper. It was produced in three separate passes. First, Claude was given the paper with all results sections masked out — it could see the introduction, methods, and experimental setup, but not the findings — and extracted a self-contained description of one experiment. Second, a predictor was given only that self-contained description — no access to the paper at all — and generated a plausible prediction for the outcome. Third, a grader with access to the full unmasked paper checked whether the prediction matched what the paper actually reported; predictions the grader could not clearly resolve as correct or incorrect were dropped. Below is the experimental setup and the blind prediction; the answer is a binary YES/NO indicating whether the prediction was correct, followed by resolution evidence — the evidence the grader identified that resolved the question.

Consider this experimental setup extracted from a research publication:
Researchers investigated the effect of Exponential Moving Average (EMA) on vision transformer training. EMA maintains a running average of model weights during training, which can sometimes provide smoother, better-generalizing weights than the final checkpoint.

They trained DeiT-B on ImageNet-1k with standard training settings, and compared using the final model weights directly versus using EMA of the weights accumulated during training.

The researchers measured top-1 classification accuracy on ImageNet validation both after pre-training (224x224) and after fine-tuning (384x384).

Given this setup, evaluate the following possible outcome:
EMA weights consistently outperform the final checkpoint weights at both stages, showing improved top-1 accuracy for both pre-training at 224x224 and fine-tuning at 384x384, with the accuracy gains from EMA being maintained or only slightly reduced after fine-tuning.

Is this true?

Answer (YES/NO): NO